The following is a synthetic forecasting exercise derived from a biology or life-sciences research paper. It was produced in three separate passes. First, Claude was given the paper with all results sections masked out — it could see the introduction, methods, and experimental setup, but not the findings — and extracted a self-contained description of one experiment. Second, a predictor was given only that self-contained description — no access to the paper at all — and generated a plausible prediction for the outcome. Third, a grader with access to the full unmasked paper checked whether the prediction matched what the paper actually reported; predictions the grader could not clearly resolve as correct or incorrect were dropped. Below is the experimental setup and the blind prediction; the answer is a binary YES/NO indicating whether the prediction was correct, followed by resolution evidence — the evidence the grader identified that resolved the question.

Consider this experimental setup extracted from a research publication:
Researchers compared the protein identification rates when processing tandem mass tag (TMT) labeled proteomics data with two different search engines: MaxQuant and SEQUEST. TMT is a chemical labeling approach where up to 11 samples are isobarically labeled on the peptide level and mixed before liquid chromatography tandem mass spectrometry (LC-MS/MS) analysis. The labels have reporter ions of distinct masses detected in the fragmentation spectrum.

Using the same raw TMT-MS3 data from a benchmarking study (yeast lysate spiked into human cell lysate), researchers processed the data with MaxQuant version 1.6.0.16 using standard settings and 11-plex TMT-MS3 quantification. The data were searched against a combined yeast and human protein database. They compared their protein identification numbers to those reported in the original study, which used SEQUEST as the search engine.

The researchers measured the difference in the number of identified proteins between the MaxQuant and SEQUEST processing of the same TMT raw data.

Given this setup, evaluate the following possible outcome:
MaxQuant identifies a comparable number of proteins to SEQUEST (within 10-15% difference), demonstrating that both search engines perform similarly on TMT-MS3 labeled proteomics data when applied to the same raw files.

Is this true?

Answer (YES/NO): NO